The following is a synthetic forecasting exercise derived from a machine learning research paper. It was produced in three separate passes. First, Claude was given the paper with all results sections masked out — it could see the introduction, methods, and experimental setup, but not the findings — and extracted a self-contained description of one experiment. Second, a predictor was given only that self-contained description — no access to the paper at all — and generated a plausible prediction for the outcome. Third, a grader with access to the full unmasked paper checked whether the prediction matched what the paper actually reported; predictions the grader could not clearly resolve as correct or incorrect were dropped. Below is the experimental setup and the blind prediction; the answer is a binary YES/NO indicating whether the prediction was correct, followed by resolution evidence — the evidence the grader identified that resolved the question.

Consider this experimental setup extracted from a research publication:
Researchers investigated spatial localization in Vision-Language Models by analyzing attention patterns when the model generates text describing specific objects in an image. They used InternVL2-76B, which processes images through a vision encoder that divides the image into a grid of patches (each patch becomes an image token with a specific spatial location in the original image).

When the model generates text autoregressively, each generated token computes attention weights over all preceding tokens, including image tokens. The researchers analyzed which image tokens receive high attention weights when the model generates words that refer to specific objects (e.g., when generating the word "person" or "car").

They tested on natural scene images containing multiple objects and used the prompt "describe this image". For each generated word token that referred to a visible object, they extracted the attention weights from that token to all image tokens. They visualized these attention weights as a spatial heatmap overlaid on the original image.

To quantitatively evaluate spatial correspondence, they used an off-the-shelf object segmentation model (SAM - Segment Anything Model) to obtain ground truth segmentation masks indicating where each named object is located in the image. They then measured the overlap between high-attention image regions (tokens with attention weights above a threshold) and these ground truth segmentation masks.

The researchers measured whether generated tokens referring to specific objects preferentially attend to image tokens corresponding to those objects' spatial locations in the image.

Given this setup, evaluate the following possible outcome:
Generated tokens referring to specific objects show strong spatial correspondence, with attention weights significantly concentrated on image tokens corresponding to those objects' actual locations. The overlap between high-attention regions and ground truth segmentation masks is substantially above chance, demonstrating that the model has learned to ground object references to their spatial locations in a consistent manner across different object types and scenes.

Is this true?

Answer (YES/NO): YES